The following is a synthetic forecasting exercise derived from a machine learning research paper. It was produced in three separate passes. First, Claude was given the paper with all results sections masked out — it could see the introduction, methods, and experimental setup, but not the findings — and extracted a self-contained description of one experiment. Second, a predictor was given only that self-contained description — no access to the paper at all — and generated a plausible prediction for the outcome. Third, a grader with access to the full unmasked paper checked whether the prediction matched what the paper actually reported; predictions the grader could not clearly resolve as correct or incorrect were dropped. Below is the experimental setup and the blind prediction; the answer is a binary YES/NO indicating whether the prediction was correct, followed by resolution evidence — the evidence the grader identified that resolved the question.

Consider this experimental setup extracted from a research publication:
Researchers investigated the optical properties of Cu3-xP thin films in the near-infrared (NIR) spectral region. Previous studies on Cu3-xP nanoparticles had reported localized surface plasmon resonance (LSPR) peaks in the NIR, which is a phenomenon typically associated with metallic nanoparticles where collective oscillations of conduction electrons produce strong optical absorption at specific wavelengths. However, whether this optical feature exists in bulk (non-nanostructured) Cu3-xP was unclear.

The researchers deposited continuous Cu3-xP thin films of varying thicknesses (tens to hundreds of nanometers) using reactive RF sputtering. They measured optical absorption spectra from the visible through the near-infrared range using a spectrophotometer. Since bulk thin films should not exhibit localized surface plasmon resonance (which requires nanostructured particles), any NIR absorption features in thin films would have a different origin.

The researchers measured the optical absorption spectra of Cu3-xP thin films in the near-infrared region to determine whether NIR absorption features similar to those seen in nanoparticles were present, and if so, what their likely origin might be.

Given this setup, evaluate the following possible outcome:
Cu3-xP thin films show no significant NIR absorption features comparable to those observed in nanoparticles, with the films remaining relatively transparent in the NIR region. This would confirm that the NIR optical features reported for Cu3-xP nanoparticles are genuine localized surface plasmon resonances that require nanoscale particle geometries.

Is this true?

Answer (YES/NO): NO